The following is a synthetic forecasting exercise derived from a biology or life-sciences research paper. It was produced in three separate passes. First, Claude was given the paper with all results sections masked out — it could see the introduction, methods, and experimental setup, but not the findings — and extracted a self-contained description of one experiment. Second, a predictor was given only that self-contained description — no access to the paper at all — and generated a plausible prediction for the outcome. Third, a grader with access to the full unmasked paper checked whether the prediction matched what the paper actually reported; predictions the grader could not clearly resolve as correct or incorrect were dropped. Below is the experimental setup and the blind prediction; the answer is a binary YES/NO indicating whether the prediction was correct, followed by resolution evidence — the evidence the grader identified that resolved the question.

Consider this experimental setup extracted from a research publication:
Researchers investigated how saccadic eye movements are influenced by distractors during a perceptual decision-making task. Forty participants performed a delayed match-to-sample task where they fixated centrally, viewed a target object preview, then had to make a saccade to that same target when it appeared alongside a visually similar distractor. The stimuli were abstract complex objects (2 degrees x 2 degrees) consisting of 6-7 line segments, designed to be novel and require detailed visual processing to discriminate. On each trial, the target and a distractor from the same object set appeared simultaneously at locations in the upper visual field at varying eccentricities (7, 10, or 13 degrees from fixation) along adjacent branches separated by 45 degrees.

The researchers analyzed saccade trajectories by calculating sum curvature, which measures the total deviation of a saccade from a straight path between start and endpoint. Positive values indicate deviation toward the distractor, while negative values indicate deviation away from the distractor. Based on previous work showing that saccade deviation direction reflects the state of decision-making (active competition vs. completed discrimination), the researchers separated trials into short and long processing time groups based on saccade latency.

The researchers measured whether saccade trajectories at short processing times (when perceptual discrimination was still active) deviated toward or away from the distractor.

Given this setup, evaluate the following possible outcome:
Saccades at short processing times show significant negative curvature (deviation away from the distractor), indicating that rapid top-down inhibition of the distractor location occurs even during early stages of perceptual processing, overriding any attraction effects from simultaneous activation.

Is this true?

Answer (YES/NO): NO